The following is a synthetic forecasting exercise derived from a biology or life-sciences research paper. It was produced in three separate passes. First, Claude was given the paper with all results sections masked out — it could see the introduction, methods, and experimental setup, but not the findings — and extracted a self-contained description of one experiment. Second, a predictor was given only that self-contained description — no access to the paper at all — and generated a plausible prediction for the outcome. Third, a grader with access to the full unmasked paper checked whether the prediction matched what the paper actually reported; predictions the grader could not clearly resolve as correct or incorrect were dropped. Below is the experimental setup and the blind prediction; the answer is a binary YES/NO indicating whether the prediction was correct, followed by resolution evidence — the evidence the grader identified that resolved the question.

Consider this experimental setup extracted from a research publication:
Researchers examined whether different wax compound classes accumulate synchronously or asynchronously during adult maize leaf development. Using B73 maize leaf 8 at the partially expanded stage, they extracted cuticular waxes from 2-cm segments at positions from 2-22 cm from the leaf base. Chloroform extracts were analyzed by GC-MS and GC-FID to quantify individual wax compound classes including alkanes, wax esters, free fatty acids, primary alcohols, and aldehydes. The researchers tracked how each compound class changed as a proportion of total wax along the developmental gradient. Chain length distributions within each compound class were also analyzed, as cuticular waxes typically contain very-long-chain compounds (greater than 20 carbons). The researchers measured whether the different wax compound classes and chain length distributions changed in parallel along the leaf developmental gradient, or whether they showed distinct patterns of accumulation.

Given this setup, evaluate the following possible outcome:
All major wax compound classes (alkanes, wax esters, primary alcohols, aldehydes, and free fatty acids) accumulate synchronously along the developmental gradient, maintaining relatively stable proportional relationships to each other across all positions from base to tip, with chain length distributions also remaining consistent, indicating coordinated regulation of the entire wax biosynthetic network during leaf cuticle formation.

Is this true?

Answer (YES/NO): NO